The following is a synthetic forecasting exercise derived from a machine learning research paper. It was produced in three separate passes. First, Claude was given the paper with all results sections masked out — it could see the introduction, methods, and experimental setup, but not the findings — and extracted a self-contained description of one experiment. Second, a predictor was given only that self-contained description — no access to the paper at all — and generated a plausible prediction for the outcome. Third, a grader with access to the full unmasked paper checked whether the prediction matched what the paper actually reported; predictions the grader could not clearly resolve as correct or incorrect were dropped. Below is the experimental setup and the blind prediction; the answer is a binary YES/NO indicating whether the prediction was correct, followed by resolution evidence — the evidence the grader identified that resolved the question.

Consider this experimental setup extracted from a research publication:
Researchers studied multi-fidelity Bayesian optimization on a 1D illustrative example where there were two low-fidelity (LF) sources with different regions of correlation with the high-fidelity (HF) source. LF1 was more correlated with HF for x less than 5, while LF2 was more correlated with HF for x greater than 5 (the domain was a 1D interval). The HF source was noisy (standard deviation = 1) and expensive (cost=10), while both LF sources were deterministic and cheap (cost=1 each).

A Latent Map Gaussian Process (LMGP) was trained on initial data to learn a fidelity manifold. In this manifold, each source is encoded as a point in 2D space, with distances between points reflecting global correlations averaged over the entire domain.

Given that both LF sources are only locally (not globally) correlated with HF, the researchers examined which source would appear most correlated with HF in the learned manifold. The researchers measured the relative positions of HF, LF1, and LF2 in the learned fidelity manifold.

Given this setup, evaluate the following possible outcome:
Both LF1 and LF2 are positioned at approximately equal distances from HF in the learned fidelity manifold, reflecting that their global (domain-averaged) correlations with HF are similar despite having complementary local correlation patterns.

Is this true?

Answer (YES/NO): NO